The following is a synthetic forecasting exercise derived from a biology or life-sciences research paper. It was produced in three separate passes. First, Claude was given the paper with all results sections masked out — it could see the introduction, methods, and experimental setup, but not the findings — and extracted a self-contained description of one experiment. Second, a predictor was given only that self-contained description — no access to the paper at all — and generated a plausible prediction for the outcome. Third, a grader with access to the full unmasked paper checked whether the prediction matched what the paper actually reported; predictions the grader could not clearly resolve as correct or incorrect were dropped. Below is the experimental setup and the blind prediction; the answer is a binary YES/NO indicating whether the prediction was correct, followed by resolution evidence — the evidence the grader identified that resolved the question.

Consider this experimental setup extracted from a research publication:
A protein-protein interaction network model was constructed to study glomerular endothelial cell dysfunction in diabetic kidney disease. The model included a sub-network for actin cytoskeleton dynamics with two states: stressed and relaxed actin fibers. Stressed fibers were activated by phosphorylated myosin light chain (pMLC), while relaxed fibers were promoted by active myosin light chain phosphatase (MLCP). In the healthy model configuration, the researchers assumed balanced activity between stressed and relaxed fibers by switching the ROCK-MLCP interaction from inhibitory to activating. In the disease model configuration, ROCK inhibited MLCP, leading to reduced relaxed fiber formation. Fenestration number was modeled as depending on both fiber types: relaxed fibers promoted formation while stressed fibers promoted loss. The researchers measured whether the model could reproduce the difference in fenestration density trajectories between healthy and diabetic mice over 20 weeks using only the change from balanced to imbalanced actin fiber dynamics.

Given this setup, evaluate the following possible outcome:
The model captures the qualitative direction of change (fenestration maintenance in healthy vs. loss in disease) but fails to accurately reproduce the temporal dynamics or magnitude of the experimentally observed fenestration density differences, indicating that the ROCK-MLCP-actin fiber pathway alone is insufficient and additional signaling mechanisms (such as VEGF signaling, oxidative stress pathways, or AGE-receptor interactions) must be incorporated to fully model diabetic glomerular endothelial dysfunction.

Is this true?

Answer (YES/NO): NO